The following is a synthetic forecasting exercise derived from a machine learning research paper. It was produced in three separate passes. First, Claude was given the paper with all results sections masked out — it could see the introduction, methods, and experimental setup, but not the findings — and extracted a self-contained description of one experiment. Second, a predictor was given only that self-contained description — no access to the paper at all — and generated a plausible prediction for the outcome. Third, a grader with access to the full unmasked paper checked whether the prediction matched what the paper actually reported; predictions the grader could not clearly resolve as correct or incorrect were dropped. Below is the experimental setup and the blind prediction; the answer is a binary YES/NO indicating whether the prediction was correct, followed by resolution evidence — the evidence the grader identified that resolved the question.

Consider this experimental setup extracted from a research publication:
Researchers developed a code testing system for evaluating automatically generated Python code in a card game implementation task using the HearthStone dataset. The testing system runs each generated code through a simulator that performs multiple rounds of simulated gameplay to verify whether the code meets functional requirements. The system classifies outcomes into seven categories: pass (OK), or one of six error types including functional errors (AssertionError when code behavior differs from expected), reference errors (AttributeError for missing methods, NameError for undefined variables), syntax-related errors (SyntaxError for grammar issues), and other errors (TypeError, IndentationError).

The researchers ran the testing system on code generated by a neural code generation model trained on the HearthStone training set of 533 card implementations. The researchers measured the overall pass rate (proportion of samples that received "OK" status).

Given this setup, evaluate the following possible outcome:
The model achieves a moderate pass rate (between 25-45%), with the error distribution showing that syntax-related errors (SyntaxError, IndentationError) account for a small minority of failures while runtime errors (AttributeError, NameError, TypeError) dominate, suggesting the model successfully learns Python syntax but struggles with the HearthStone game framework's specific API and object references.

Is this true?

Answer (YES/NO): NO